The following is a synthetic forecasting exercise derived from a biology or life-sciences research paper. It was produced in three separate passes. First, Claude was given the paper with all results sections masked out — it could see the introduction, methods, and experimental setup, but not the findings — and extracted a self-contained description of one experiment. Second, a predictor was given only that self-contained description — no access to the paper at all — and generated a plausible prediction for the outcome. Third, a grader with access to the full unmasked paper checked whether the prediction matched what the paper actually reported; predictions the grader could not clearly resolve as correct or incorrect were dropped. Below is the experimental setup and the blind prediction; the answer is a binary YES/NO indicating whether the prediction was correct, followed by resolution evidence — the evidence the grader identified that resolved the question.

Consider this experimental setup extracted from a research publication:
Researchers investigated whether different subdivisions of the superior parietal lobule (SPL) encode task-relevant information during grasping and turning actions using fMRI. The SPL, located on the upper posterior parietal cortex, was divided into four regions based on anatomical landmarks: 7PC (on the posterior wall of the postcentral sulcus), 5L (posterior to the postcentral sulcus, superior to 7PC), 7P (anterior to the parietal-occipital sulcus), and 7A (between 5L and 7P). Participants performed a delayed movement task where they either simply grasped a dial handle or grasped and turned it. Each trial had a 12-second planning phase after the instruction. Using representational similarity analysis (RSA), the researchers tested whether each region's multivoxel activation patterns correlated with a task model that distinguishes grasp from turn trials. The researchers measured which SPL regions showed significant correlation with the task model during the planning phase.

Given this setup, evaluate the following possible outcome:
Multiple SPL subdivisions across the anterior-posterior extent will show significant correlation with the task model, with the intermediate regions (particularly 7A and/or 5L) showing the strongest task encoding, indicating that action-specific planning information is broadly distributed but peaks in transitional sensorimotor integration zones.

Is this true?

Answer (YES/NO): NO